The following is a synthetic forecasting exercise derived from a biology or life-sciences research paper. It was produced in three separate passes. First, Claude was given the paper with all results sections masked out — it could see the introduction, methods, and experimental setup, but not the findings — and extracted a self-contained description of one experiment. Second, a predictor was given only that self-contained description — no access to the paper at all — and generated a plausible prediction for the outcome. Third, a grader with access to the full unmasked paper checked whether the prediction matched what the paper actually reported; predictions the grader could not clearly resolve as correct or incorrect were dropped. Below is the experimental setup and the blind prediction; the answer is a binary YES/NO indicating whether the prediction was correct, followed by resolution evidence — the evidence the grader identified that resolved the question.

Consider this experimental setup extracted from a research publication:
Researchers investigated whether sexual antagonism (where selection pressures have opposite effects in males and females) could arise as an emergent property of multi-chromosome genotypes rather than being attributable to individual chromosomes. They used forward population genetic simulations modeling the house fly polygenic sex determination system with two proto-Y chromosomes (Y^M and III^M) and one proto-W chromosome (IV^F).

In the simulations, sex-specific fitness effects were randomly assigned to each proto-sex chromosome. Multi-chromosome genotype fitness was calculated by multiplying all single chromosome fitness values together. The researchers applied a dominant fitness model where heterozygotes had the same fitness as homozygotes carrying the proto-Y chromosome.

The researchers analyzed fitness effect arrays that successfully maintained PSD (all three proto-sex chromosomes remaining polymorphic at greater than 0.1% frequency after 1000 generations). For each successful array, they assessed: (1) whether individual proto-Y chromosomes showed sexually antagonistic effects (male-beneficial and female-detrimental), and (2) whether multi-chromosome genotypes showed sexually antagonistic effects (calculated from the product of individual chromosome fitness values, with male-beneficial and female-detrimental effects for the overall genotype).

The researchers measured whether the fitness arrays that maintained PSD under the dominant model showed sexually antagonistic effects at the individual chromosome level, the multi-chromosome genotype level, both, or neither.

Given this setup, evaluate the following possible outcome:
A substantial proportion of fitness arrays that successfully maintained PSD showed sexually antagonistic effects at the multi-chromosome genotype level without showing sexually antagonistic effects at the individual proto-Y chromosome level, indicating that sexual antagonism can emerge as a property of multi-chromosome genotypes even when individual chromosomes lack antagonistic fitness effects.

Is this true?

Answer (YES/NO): YES